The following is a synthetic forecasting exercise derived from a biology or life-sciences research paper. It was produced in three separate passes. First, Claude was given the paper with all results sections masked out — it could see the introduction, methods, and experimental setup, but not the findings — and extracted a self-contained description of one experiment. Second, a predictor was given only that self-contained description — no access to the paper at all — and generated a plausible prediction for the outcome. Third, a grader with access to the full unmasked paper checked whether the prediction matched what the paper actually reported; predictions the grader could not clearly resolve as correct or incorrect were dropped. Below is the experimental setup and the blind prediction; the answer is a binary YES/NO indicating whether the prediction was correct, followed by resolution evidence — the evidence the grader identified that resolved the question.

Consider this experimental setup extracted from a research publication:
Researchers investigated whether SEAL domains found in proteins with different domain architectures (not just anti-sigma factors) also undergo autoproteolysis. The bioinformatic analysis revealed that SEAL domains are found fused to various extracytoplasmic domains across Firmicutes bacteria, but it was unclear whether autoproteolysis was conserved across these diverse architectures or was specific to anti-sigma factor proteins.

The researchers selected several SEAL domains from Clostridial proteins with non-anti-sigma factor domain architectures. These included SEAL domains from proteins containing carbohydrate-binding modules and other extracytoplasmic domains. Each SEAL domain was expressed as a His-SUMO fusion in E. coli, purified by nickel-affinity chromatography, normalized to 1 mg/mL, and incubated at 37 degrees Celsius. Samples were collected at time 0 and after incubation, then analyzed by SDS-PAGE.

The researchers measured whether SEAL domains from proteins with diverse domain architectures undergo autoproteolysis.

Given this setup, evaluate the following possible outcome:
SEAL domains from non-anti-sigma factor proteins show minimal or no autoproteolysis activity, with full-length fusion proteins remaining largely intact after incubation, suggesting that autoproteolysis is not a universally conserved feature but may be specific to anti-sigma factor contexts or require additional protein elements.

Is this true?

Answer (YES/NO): NO